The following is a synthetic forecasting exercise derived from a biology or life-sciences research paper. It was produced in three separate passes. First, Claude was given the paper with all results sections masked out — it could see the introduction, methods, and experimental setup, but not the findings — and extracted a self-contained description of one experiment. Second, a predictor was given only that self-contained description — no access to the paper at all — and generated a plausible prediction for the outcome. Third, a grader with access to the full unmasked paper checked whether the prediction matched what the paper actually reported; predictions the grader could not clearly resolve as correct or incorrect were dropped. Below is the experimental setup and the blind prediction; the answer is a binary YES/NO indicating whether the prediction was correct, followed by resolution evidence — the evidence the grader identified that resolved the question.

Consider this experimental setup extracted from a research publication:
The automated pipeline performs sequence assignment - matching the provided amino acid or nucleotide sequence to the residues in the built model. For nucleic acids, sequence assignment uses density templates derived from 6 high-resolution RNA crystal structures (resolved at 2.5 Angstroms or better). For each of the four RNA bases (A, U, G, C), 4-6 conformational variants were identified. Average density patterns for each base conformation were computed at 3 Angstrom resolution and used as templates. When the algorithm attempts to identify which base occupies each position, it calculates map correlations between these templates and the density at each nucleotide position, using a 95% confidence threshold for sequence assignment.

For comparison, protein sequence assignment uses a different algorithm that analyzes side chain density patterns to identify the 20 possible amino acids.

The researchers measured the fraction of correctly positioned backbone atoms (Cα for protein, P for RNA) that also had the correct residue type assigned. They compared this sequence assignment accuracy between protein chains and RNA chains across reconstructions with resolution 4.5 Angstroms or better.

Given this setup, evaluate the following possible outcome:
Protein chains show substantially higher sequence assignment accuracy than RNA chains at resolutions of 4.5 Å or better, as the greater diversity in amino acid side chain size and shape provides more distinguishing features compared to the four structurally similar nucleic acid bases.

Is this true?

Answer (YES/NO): NO